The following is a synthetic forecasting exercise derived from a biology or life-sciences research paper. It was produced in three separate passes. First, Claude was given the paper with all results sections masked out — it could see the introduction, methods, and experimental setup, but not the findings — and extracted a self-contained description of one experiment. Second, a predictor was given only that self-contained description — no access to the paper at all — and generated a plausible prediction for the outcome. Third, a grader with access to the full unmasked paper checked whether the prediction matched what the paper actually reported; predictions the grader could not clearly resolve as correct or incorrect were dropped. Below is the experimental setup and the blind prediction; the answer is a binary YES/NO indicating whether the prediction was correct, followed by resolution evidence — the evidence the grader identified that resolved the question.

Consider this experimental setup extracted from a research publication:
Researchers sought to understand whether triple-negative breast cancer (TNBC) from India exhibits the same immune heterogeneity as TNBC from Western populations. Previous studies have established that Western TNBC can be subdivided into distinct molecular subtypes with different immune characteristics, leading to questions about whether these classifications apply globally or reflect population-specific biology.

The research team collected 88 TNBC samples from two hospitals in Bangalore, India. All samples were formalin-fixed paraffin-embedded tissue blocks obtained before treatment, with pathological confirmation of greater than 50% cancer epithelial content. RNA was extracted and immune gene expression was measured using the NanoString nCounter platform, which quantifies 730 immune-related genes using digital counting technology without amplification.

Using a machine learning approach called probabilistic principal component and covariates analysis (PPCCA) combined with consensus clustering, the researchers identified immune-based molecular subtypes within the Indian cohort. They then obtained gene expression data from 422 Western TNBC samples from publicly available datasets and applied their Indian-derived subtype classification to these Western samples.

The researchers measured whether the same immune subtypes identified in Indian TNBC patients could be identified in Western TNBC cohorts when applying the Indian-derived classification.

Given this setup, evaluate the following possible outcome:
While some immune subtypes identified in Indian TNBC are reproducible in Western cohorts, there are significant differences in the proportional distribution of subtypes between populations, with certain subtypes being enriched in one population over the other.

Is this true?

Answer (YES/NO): NO